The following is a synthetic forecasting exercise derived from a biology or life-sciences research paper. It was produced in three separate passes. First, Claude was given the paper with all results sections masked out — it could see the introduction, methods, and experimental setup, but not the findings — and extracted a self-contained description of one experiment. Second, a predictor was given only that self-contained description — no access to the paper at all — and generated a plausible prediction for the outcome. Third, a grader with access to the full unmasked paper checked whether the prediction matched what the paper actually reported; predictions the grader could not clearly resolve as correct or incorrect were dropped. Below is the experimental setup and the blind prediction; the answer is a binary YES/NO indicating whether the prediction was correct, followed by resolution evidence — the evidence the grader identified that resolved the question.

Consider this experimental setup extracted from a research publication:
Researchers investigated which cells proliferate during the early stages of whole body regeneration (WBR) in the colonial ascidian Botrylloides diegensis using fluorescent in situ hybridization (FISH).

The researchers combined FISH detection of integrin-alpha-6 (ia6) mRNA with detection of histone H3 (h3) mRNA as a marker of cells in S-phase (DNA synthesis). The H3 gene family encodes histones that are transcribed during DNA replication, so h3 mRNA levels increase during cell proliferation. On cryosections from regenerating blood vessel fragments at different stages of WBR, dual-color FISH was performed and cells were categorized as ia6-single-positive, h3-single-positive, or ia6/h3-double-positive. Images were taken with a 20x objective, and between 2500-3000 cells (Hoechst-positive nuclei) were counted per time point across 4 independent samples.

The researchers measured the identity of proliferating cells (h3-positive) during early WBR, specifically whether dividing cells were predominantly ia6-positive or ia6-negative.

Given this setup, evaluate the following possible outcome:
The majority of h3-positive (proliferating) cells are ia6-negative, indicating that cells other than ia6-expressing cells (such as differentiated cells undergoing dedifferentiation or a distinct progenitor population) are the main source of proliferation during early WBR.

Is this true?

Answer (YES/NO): NO